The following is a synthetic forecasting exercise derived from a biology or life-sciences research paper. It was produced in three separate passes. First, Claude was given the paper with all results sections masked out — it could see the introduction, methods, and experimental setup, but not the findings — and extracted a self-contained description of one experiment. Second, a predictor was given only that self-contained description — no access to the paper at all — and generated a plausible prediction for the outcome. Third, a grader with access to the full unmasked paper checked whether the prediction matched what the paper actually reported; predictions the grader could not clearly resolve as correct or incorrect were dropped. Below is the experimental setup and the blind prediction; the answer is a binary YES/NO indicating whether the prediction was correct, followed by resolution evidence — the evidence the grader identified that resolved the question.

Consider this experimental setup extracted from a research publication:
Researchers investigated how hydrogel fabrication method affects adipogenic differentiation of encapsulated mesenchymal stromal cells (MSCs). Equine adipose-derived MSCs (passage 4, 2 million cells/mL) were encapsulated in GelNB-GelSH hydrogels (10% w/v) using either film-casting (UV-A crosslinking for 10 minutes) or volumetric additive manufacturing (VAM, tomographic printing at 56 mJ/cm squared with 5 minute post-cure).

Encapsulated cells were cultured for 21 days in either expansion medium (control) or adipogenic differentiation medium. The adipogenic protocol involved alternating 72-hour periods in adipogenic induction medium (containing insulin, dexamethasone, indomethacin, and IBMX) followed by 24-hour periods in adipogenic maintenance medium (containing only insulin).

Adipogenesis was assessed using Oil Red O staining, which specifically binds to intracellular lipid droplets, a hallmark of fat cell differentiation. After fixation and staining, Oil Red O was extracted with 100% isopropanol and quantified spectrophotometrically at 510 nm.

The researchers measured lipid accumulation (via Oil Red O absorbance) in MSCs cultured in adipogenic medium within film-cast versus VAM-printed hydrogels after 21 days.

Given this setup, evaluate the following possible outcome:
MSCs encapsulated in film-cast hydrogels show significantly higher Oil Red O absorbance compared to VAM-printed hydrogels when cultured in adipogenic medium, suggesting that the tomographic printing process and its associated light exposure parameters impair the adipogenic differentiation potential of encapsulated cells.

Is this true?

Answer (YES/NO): NO